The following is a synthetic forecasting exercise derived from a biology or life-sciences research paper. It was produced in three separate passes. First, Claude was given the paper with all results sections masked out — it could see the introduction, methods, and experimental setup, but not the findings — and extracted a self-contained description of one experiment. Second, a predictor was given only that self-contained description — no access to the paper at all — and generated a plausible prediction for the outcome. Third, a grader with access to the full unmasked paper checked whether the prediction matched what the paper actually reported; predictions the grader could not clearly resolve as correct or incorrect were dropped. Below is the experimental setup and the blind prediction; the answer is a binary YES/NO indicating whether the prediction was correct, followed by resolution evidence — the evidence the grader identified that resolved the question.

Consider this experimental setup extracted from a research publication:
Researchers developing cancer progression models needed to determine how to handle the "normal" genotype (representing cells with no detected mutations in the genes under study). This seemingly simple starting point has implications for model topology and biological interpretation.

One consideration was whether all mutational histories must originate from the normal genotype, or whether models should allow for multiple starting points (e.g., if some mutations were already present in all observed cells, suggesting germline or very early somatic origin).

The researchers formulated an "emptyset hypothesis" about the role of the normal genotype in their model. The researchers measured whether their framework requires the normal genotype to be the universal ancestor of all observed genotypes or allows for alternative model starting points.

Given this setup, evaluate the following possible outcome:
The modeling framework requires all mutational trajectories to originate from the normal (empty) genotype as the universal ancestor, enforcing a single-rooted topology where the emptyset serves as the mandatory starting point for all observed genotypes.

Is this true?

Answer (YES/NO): NO